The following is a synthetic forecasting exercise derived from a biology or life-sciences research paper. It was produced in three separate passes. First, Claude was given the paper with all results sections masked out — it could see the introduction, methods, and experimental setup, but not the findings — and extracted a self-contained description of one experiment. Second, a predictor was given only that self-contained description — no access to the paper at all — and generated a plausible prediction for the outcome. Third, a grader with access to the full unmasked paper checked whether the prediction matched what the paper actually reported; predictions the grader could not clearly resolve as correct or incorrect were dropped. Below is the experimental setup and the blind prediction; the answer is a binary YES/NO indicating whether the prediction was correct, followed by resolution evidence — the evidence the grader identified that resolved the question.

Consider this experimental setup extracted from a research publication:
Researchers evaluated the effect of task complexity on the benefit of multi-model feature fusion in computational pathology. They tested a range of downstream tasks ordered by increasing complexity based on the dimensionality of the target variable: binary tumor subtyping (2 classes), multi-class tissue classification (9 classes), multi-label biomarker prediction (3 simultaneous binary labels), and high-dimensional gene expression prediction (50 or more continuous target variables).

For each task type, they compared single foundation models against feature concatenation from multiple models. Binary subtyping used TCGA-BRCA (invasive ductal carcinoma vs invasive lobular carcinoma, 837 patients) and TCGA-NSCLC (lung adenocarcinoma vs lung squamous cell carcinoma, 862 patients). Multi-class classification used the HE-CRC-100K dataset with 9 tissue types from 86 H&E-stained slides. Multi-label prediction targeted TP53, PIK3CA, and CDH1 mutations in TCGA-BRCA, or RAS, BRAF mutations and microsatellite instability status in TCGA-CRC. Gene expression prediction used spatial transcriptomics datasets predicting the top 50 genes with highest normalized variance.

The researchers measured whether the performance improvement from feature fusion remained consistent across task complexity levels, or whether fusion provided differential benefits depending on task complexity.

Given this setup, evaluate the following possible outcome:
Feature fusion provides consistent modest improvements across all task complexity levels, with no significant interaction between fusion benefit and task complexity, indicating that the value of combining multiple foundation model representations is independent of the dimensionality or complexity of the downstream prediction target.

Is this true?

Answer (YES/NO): NO